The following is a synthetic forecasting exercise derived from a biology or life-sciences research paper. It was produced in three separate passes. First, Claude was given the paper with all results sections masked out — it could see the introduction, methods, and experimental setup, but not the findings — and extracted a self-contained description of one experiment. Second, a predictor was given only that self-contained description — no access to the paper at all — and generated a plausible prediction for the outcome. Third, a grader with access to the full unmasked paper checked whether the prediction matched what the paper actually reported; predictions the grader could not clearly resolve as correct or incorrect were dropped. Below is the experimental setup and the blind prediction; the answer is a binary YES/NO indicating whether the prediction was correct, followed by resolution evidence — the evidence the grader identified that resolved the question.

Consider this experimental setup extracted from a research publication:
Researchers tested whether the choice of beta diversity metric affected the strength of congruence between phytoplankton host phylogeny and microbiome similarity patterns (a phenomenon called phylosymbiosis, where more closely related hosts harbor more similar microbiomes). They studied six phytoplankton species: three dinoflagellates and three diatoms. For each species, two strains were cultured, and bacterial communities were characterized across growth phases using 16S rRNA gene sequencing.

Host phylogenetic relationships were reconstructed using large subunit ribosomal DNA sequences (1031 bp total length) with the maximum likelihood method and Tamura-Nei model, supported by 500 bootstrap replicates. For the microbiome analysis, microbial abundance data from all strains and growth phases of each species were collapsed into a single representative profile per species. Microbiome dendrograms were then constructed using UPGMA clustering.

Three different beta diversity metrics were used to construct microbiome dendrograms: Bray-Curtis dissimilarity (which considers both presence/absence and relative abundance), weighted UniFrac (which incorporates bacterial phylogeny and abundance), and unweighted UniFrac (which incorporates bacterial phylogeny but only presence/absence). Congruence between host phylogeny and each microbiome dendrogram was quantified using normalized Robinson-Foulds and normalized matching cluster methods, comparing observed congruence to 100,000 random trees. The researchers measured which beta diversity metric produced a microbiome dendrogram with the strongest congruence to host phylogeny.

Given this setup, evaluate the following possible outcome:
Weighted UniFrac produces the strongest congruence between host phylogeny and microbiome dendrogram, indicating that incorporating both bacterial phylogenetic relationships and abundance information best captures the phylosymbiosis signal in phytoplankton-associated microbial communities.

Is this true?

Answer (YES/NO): NO